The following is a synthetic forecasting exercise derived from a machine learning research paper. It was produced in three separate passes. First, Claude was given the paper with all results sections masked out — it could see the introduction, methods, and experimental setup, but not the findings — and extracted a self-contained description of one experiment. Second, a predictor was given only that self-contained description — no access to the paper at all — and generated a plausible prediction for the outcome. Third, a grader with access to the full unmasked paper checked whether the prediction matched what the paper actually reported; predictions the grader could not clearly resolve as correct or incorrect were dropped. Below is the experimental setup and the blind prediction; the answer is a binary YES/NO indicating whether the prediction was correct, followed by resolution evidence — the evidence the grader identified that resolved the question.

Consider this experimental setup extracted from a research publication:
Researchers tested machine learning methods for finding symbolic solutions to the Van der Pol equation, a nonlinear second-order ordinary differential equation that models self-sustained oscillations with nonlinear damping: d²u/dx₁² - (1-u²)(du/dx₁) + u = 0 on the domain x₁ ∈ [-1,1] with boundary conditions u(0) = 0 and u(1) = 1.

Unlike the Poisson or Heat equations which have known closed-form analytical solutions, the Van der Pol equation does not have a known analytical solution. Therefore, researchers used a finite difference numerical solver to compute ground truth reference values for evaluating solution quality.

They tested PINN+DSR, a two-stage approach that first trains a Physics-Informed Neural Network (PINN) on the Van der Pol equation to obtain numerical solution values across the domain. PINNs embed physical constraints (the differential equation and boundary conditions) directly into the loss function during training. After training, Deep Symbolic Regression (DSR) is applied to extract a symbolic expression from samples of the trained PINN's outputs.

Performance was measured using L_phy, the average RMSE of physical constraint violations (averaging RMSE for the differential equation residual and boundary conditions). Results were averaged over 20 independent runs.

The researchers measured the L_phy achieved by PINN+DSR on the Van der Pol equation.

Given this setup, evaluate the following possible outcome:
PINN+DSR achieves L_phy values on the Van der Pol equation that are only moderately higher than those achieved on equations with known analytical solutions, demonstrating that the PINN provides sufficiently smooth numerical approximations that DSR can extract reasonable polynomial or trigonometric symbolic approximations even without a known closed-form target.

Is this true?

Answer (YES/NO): NO